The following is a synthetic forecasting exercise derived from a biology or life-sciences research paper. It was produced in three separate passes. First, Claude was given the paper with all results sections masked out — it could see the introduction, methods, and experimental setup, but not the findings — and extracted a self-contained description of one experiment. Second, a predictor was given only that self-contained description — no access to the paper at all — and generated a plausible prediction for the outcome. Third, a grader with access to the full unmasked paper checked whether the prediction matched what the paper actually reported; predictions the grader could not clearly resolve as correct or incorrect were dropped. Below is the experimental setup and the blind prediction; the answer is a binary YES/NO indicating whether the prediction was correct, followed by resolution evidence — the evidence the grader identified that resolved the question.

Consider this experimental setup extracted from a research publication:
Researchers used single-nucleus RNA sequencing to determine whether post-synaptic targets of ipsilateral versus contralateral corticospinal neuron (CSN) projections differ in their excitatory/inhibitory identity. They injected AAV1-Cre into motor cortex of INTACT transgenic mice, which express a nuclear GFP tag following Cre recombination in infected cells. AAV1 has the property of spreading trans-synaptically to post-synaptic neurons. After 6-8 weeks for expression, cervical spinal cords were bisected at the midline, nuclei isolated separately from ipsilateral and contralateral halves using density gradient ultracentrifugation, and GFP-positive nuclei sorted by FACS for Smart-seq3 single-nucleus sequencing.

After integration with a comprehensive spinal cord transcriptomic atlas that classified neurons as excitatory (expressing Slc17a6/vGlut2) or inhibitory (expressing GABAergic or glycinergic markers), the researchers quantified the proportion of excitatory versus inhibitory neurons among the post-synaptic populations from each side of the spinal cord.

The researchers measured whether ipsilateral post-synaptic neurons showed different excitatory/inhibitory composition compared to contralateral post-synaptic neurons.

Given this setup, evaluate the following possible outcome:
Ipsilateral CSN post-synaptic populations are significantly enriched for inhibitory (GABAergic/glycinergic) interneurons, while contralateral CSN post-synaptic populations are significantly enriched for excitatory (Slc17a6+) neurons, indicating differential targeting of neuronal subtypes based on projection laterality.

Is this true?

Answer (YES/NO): NO